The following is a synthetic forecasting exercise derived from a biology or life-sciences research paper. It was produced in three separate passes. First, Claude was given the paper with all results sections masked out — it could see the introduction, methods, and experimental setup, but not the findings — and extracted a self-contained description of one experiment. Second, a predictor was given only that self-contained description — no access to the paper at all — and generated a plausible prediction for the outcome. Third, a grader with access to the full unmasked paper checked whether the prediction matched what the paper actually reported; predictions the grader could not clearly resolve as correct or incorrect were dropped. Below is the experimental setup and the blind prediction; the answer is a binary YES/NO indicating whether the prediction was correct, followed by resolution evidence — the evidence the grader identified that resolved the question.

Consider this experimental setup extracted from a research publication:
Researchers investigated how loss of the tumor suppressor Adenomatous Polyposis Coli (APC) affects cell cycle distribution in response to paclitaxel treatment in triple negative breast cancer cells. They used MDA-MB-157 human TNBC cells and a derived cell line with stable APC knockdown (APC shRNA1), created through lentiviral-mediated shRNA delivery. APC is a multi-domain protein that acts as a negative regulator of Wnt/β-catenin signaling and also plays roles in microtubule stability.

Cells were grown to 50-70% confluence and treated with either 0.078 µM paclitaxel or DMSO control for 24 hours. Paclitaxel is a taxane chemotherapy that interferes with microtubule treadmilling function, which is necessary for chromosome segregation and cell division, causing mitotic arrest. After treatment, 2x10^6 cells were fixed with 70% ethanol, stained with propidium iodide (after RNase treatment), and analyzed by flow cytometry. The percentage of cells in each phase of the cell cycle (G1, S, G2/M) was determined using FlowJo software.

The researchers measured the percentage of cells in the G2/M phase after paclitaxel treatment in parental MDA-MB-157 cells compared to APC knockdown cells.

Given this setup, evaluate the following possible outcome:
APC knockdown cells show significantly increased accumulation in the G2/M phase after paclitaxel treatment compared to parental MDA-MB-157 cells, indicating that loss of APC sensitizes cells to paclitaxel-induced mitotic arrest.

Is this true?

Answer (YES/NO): NO